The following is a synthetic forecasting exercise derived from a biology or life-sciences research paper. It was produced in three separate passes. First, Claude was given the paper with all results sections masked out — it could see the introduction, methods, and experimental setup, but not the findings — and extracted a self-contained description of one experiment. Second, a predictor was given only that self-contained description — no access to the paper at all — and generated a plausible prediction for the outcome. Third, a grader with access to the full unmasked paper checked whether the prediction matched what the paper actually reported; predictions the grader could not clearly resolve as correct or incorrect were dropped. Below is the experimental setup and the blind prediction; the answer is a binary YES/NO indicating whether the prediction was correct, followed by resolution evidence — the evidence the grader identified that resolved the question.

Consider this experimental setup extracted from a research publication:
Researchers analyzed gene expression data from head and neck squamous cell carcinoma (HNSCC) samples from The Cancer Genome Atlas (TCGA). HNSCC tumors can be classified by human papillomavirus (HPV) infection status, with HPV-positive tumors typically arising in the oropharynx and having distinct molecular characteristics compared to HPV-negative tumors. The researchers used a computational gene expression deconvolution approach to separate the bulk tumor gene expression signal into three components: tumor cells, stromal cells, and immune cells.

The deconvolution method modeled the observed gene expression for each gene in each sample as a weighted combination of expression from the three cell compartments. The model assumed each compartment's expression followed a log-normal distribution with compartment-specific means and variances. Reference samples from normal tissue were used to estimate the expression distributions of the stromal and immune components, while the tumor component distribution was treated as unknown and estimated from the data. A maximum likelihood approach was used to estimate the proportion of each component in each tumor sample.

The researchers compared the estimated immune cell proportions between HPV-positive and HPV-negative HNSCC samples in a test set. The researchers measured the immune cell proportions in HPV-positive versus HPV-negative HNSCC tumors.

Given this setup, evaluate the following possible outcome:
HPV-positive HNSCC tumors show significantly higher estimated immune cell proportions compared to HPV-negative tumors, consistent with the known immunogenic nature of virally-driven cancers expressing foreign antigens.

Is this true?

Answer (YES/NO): YES